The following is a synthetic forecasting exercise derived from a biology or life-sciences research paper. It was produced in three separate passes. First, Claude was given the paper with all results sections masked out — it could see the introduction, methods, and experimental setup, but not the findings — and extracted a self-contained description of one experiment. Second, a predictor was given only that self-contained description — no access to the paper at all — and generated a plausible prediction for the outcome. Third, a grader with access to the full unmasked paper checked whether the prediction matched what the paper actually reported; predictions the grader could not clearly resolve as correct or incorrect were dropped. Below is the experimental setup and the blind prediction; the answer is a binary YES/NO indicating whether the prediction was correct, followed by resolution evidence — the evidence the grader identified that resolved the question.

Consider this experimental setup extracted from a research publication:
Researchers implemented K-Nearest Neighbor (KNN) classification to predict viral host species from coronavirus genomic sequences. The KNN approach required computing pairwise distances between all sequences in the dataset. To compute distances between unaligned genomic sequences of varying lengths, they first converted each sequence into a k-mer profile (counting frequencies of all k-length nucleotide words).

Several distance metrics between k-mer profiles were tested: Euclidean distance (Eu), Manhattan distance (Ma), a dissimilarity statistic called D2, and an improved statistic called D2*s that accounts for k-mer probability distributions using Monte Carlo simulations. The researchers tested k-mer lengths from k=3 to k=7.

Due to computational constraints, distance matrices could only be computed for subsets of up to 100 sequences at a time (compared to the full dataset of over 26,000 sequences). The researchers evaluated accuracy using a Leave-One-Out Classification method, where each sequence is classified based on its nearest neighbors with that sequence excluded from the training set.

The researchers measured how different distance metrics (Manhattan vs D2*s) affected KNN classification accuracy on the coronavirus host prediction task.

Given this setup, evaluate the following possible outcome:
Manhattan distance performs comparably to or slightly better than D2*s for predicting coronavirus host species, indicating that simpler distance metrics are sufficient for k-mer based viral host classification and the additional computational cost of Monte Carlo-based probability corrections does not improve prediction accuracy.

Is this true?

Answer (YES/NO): NO